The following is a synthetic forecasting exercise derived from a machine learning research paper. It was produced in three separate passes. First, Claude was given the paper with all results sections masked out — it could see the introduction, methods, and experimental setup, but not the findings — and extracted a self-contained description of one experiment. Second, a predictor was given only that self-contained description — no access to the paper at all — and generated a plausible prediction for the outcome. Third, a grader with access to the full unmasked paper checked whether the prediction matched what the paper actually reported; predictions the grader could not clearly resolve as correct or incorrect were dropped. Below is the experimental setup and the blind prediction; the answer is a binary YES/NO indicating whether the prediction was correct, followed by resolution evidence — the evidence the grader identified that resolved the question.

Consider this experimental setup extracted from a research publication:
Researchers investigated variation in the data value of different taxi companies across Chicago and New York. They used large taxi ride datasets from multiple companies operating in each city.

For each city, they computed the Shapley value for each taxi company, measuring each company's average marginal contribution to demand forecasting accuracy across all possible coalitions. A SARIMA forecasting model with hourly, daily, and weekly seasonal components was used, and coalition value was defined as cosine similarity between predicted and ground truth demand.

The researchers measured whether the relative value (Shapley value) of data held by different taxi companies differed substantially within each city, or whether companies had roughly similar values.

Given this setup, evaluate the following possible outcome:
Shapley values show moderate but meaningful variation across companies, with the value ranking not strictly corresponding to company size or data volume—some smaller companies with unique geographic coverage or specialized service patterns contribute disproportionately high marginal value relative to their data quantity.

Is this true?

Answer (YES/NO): NO